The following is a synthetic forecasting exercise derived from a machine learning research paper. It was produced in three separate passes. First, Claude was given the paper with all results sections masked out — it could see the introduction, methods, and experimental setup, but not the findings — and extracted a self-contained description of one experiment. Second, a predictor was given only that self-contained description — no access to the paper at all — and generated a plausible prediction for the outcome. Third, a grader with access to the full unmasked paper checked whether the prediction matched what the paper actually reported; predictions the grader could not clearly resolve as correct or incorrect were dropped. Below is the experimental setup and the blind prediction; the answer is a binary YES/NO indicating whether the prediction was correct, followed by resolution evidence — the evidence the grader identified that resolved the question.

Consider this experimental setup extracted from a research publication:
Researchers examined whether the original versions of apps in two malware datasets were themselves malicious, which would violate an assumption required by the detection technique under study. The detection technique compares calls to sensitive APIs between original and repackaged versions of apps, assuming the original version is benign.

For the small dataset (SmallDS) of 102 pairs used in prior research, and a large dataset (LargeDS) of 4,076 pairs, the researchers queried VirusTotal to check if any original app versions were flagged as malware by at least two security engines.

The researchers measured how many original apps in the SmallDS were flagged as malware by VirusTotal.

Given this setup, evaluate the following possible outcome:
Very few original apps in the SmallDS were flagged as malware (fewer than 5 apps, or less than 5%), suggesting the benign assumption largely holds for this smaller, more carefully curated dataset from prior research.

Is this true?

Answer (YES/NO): NO